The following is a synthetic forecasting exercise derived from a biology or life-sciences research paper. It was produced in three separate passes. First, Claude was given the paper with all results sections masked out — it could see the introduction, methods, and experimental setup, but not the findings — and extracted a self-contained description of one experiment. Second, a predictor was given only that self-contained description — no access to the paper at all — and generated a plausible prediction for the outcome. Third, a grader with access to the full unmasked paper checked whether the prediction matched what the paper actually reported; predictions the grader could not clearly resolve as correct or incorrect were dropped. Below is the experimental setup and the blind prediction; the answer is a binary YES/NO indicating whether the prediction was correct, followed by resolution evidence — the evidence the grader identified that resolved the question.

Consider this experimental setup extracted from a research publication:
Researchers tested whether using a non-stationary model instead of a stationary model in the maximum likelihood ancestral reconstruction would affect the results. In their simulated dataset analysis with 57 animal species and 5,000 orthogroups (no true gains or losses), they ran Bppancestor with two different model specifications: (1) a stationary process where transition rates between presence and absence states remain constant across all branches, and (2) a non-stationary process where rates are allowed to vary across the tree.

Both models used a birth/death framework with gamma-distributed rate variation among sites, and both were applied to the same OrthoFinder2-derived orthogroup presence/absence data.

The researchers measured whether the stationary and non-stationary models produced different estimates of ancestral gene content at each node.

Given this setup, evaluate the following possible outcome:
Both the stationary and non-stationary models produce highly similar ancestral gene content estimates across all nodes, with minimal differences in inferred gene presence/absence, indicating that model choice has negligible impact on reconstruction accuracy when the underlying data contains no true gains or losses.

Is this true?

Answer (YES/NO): YES